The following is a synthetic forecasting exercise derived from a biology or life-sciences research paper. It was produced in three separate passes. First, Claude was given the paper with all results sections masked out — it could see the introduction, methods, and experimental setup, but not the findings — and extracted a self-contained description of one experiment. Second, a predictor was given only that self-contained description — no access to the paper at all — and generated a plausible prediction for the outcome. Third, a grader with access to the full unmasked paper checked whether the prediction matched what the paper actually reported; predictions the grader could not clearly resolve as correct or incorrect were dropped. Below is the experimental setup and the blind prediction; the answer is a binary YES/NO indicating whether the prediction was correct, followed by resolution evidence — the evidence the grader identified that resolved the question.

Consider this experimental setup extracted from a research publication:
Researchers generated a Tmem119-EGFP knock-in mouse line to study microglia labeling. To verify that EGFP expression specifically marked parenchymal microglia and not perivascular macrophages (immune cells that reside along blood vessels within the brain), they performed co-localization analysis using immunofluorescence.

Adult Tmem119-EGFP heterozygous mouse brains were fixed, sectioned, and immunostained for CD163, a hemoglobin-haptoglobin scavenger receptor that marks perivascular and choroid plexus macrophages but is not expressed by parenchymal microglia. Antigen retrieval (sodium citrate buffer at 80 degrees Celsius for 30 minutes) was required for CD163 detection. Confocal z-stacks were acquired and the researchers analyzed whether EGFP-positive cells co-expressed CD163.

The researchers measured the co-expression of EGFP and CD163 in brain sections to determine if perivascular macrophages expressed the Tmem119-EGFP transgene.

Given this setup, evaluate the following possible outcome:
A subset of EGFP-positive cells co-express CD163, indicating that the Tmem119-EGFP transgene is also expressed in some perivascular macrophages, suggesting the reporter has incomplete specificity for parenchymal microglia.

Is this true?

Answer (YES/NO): NO